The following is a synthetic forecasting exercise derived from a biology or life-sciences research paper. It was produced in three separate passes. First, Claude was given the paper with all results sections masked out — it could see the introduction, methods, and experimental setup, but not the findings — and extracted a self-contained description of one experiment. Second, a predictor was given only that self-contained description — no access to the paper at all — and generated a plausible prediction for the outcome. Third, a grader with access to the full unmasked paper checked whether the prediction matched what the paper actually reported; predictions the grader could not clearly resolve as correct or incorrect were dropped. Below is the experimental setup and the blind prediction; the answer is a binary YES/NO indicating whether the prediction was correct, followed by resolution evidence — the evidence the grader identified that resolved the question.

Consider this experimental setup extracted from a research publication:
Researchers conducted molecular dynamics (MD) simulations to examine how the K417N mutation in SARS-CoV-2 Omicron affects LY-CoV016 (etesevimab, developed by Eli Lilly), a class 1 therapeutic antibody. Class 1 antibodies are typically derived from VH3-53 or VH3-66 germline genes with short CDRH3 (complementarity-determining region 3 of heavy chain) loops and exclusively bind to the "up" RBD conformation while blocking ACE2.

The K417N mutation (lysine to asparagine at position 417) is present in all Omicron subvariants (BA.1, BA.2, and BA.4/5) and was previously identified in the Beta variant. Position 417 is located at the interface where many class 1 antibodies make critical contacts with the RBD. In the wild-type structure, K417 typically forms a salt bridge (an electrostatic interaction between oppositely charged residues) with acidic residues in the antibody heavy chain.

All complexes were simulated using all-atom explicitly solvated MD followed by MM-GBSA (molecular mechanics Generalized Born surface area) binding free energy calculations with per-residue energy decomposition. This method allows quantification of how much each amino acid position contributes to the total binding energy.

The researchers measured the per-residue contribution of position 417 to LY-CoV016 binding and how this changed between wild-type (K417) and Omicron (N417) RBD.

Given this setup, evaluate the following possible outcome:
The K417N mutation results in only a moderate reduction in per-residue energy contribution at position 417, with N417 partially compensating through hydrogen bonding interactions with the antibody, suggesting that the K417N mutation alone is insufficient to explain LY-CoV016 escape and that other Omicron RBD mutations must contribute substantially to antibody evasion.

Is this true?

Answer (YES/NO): NO